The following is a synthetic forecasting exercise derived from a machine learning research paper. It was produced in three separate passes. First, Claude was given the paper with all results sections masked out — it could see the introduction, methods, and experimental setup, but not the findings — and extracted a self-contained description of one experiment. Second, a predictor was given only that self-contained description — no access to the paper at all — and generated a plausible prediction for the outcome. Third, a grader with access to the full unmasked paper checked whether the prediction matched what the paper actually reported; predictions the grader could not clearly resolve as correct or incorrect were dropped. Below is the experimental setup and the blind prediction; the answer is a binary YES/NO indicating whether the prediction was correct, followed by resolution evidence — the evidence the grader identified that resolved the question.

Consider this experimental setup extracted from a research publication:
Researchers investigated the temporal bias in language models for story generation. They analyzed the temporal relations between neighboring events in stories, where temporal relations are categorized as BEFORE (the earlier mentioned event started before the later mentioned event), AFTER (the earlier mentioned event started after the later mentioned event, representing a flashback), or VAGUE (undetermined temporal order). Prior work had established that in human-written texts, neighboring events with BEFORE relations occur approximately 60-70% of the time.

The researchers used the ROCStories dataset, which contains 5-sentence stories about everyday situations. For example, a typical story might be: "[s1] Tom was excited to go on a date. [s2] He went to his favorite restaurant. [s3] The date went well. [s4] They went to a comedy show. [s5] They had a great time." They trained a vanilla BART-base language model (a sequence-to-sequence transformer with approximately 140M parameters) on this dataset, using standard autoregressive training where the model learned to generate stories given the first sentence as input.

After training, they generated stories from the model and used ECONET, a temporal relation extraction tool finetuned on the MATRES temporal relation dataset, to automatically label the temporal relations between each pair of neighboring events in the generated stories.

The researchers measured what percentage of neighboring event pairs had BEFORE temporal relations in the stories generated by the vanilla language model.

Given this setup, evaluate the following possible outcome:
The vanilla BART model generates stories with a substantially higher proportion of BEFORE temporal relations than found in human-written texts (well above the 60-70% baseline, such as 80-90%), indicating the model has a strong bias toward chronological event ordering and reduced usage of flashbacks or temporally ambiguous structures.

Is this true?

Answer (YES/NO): YES